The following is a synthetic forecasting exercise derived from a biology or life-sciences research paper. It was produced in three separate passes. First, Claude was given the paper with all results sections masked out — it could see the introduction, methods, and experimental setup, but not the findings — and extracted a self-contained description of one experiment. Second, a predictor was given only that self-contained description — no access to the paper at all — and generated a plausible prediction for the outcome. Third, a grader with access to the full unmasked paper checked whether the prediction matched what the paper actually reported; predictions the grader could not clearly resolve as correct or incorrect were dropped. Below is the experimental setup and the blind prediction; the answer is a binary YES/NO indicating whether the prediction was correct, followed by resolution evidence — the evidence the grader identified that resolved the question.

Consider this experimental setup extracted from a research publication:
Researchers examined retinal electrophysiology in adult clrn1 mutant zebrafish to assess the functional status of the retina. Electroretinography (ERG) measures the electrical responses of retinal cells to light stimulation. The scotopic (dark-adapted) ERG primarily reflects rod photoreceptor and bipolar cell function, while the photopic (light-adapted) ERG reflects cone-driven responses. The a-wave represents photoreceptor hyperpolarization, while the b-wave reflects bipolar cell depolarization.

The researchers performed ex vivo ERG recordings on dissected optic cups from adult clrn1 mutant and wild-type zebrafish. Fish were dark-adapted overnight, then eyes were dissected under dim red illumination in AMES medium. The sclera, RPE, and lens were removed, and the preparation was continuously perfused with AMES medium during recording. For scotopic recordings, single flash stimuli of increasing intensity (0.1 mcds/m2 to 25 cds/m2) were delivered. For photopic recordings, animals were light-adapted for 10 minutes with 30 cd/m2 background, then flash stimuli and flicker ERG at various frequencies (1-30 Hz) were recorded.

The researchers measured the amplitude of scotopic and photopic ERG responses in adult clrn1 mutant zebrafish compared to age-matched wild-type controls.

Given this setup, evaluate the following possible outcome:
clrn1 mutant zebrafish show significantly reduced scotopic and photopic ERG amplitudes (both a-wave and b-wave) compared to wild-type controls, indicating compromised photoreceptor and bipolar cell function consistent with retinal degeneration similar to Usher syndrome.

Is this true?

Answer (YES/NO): NO